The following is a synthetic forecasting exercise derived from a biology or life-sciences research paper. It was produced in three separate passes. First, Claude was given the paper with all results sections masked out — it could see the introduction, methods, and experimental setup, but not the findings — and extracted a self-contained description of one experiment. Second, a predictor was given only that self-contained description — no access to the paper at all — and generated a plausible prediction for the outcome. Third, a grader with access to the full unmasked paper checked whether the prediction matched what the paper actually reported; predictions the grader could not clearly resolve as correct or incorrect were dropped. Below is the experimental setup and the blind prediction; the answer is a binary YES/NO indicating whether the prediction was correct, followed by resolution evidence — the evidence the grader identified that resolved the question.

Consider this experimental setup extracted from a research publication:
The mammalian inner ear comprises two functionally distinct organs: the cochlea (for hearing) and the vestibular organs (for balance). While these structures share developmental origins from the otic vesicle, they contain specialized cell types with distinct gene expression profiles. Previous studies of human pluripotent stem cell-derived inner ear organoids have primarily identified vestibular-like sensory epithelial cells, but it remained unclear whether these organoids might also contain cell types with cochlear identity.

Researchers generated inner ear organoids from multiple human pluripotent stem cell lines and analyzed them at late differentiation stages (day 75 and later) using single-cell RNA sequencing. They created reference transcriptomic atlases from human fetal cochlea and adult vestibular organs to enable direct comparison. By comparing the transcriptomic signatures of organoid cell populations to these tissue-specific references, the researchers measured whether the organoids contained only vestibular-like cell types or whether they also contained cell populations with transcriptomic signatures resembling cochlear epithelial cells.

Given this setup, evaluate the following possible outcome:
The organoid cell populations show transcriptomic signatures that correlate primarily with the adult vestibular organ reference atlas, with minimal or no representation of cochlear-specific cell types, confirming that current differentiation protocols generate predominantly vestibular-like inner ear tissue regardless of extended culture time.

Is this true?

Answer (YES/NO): NO